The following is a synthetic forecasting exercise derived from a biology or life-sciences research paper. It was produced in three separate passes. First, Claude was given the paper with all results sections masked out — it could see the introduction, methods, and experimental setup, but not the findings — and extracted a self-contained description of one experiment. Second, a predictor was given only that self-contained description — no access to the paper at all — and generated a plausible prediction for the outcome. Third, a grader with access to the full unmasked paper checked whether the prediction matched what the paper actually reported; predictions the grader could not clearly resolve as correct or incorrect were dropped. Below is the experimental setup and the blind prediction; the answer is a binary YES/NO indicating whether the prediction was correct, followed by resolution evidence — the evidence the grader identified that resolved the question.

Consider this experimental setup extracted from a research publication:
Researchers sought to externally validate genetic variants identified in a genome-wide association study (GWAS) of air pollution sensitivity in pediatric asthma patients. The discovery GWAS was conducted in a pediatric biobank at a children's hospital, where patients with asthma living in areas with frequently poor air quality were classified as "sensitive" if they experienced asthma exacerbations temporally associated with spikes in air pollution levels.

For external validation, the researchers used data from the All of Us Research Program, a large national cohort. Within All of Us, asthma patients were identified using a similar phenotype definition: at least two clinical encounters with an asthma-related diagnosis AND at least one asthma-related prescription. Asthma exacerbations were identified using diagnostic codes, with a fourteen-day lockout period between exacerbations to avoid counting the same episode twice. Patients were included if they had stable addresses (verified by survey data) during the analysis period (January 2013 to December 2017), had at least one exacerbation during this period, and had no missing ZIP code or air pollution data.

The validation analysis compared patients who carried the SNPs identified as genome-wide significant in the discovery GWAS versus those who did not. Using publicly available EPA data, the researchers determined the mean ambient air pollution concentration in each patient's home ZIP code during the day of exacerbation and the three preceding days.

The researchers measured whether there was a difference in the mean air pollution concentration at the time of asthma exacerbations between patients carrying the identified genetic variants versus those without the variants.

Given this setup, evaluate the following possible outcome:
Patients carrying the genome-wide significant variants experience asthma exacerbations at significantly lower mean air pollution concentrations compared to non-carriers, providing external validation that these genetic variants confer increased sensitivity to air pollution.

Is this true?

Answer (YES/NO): NO